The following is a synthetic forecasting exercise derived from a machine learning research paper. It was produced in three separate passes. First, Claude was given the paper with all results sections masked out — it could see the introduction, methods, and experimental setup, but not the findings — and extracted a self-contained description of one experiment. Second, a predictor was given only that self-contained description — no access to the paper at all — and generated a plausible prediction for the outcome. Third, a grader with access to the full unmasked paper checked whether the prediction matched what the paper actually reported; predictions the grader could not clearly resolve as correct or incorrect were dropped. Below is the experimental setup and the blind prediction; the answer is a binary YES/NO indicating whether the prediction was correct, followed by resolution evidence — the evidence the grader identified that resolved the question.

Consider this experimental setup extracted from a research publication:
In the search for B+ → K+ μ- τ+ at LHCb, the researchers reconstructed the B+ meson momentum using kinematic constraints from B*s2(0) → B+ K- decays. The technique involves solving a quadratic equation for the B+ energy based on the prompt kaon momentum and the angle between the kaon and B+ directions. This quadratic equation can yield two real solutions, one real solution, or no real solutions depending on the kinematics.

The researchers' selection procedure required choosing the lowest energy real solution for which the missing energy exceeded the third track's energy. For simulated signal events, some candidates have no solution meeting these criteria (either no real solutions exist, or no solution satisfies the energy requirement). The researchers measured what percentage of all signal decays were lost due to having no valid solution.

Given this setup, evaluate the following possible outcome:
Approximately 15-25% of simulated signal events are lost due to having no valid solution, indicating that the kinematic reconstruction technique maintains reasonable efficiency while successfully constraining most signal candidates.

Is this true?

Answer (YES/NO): NO